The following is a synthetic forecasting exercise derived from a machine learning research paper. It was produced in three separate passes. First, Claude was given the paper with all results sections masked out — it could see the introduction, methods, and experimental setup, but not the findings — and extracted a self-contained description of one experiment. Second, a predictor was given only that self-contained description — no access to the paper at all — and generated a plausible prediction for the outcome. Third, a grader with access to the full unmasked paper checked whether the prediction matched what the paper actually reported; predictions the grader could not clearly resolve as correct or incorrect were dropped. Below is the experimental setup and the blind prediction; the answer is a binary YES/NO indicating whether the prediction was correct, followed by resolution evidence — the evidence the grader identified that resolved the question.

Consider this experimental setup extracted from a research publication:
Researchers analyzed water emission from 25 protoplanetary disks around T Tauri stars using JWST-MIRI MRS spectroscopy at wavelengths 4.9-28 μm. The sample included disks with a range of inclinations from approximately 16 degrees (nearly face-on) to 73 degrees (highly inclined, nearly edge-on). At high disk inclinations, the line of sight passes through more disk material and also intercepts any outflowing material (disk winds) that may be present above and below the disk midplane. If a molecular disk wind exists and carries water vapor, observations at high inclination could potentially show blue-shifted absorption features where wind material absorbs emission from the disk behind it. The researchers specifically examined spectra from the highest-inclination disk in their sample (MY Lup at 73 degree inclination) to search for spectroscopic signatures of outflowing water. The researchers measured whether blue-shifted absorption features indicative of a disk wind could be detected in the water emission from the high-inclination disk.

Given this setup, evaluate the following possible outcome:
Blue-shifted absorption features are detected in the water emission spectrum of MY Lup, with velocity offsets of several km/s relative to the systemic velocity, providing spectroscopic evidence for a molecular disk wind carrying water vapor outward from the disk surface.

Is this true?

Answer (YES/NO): NO